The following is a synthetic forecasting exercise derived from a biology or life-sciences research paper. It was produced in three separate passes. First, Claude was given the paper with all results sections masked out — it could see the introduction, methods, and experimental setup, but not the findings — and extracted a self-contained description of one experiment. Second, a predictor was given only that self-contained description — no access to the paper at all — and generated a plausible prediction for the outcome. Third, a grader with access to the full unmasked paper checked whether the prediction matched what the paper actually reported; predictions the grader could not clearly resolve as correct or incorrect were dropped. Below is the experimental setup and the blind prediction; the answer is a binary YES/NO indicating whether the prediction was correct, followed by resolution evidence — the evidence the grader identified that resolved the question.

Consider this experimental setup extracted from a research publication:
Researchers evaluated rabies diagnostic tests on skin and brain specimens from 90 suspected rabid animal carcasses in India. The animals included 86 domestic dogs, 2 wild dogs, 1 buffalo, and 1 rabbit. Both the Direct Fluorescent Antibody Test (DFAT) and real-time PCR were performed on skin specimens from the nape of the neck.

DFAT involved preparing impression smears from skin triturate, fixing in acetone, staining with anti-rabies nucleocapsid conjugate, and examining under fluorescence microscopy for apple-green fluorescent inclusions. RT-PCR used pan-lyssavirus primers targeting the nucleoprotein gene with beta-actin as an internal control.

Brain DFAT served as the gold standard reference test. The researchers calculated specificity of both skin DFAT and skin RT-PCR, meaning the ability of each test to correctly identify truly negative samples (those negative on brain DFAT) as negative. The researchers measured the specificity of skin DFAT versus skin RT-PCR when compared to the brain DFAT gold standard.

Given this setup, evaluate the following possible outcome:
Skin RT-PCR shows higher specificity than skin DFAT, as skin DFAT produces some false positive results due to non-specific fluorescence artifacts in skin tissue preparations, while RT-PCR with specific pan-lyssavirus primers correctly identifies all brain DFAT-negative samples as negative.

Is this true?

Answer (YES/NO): NO